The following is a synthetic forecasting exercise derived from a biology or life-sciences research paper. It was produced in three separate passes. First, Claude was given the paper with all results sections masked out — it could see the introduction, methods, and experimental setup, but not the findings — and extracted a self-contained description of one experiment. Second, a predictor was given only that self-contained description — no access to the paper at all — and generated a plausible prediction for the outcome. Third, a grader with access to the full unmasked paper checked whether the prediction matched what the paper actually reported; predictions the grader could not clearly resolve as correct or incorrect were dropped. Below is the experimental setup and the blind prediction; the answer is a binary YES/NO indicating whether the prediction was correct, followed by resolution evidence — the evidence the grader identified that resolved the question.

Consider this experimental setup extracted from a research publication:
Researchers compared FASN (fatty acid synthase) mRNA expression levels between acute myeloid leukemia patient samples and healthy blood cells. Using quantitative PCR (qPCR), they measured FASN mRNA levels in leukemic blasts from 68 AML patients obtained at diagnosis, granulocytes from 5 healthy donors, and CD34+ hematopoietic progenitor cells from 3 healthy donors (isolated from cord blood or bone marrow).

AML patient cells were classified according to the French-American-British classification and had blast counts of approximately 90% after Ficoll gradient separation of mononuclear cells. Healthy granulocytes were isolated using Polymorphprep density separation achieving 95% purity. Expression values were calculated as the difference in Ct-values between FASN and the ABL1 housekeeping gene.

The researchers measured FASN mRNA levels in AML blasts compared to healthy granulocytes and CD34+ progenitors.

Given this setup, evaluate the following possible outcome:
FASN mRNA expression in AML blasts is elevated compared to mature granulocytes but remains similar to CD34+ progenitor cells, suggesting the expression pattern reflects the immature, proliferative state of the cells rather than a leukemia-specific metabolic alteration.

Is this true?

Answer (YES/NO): NO